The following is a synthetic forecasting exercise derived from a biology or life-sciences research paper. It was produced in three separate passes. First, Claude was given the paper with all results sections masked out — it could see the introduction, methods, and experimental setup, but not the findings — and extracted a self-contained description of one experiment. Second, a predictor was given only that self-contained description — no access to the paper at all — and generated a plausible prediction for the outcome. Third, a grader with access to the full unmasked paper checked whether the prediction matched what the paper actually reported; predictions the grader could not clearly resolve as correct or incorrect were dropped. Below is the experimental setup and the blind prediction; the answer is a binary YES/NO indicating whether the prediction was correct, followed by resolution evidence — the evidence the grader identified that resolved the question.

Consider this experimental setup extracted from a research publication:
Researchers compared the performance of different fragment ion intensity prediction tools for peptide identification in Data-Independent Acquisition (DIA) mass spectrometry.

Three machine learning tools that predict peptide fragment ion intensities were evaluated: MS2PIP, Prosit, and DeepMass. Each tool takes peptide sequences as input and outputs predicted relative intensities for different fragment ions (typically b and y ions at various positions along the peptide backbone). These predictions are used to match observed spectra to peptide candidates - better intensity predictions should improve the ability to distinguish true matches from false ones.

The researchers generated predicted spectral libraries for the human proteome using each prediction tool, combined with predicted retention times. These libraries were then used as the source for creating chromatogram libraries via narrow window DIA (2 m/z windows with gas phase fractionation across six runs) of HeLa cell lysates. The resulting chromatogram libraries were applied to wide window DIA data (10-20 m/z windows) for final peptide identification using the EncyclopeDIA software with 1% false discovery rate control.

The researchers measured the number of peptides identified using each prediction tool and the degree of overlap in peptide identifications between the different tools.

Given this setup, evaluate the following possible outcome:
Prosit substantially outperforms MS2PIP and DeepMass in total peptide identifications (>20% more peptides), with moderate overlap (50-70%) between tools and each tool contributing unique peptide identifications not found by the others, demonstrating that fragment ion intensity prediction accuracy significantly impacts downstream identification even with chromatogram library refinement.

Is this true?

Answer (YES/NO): NO